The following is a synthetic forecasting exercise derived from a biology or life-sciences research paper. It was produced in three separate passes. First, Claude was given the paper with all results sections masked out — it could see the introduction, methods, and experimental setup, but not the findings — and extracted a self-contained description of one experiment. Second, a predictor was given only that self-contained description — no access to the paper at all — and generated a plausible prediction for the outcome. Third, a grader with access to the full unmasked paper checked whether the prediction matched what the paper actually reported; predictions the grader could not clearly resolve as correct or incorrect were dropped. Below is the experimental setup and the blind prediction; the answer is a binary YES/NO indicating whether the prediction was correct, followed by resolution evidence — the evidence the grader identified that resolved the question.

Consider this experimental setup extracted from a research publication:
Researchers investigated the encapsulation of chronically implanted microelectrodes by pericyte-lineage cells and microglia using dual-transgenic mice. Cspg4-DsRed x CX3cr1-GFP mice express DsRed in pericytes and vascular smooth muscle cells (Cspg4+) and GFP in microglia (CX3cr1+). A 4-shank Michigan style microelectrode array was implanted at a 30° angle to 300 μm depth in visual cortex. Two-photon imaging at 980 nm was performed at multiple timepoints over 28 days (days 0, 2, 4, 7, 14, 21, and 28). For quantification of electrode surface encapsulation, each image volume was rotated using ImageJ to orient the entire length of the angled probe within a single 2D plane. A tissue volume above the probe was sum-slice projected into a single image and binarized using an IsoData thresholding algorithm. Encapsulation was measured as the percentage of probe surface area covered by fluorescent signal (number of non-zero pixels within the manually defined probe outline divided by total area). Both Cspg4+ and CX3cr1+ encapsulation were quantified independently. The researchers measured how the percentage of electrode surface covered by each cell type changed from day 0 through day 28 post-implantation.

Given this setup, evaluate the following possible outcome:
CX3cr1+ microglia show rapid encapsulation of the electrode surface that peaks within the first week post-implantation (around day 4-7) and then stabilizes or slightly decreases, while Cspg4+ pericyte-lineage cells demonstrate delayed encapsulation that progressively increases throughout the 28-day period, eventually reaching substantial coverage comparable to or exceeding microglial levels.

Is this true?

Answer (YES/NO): NO